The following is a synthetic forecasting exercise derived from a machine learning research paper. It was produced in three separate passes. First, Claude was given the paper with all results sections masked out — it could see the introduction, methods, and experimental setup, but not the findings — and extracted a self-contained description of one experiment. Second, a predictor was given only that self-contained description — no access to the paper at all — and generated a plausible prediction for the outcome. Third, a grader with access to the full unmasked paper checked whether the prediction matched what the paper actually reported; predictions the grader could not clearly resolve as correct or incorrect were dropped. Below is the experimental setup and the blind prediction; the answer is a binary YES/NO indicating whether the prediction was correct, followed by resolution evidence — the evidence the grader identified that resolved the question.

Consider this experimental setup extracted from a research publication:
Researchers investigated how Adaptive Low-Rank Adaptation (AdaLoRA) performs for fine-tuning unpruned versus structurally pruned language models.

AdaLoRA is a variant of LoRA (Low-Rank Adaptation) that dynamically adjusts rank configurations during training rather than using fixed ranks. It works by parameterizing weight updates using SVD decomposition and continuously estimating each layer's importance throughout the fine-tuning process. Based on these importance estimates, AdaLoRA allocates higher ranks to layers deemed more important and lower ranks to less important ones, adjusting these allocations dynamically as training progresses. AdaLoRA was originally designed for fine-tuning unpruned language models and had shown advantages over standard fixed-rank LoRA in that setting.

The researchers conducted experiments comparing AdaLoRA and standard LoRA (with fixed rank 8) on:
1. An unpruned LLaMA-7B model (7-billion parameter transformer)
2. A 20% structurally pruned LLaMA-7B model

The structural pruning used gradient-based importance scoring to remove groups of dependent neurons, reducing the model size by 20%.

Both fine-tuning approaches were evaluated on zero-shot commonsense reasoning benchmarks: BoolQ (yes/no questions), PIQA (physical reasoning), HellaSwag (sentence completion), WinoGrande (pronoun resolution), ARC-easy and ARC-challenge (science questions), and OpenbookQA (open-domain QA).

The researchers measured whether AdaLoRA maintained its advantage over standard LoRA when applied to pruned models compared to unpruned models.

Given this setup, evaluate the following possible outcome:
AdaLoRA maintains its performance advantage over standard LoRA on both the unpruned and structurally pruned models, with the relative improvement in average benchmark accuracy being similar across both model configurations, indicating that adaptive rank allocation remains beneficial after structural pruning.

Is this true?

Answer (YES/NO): NO